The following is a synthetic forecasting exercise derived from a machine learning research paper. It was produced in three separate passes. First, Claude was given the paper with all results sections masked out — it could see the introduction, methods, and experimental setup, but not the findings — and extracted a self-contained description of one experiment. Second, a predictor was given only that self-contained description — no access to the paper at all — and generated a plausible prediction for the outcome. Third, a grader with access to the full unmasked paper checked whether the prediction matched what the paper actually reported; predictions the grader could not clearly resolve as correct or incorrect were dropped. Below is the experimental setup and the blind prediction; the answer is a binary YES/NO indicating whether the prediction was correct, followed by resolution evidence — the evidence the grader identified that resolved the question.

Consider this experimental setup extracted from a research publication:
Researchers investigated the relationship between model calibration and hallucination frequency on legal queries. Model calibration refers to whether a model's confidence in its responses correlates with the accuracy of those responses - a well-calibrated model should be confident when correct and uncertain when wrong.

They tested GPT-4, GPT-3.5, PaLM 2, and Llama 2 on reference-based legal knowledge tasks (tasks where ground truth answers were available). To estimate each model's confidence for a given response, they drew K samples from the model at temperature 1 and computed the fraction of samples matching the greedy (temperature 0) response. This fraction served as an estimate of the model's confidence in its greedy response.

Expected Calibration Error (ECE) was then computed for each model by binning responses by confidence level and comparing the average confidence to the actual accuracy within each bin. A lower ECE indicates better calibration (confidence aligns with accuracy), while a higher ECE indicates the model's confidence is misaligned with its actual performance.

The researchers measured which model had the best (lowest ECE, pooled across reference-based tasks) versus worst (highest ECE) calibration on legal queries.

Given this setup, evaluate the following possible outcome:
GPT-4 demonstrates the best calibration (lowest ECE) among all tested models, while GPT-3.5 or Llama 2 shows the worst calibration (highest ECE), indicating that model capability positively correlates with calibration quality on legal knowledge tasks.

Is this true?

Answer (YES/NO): NO